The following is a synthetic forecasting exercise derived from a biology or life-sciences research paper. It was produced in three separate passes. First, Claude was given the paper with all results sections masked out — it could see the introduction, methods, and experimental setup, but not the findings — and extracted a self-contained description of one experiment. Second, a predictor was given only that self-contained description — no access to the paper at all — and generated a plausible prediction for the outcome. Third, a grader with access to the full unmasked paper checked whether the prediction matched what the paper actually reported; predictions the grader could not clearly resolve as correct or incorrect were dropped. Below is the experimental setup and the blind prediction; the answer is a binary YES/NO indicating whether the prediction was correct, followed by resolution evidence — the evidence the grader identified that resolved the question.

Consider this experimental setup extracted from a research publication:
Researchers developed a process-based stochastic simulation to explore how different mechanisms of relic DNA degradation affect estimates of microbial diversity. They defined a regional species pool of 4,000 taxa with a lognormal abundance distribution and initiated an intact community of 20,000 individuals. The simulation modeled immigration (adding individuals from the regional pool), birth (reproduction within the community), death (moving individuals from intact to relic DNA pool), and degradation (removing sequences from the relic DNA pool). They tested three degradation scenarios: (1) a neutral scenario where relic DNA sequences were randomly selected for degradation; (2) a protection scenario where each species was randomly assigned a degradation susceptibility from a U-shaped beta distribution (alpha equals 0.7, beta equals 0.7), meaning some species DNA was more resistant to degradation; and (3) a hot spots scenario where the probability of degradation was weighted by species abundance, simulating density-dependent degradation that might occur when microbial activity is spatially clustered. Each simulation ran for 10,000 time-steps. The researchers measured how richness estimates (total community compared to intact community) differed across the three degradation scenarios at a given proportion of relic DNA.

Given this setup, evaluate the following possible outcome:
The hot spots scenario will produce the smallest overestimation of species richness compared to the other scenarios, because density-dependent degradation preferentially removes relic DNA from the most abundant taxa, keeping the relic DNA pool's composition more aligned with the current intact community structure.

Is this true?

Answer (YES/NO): NO